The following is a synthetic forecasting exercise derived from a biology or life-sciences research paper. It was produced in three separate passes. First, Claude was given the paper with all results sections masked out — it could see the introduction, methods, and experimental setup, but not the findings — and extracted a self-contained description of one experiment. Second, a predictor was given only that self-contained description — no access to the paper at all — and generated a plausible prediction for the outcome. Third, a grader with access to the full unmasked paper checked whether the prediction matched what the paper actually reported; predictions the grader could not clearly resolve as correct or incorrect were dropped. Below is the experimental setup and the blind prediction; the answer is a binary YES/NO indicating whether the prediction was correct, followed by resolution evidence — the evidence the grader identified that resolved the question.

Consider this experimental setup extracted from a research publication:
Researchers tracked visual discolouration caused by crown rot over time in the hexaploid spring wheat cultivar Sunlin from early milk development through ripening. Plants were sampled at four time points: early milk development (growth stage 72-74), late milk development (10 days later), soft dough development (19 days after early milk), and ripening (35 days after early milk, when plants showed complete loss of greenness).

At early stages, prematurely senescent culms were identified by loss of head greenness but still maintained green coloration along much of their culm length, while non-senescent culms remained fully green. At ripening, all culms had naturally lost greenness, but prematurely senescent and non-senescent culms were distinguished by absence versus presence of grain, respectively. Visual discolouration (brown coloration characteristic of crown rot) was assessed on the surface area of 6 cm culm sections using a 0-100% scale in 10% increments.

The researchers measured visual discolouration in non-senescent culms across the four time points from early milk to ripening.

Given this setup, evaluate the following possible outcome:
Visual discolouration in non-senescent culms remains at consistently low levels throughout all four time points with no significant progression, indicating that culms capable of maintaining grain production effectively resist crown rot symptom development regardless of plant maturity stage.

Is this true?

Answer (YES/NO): NO